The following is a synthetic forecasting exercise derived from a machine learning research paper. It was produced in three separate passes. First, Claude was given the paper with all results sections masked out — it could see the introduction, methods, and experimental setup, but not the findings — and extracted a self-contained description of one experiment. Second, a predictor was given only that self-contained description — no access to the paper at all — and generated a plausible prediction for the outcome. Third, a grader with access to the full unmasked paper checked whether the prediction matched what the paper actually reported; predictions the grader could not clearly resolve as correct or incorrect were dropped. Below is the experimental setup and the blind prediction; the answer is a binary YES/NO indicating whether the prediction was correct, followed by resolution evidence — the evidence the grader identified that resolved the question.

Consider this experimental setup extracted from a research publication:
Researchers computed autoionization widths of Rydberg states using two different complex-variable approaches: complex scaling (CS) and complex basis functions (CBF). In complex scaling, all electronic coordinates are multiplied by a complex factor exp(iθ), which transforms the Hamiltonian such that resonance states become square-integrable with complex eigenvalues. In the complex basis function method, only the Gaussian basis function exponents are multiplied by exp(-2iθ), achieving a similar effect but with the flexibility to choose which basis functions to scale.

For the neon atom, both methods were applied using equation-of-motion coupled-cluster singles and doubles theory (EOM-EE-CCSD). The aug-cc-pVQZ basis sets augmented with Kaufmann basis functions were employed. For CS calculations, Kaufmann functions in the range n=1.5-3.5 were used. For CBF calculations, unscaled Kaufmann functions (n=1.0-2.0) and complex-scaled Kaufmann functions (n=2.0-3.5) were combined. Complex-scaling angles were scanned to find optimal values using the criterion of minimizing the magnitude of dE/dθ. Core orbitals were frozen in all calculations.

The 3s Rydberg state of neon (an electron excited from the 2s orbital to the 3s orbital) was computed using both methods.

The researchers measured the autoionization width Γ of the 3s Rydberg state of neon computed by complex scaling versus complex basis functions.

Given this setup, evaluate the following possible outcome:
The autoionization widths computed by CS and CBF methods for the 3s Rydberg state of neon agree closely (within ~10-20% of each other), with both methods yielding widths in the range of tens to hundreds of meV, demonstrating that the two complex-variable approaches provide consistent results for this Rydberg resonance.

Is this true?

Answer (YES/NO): YES